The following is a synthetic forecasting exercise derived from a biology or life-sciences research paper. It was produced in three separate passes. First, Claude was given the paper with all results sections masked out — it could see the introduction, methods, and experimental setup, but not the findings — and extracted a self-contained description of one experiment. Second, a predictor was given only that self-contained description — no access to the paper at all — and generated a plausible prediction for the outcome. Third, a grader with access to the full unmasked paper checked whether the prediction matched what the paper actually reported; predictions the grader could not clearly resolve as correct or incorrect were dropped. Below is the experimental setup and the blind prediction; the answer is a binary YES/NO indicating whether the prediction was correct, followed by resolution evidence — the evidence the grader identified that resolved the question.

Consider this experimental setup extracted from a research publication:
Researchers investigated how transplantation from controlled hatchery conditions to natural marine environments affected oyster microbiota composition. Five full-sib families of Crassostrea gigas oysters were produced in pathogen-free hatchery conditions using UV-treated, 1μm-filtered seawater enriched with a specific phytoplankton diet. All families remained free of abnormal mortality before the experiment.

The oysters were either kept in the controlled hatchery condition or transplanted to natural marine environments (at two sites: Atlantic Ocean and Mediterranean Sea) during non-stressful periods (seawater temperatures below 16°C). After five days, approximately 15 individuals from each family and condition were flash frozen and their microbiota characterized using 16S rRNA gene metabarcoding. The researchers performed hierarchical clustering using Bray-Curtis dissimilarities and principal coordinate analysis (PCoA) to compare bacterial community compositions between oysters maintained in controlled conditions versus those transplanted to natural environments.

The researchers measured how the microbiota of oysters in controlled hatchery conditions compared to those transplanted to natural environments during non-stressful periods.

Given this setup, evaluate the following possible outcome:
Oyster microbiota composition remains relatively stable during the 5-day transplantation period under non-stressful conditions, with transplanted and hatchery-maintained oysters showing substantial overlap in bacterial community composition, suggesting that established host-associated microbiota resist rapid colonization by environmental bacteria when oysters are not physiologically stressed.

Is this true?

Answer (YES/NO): NO